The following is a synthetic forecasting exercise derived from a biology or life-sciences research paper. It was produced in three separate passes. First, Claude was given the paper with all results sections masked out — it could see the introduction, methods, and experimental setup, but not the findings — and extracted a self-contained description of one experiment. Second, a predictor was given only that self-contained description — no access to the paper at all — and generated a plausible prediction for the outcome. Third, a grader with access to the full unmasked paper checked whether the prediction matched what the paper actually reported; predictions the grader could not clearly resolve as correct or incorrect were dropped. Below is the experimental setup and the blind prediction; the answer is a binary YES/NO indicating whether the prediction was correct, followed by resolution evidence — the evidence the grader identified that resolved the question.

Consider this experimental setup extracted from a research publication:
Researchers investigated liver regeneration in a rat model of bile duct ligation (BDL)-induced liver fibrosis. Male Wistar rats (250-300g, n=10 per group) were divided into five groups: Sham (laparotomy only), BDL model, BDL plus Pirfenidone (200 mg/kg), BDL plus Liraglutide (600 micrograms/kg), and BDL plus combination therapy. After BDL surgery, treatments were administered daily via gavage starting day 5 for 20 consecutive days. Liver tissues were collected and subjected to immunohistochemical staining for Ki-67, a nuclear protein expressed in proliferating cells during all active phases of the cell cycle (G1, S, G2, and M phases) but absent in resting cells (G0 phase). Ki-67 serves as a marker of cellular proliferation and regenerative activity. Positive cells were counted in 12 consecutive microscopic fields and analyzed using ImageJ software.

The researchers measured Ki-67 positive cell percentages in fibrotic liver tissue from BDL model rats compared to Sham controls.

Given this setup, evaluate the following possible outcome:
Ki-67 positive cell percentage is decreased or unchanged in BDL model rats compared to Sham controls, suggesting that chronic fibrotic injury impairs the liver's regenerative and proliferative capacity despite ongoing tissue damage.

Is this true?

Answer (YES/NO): NO